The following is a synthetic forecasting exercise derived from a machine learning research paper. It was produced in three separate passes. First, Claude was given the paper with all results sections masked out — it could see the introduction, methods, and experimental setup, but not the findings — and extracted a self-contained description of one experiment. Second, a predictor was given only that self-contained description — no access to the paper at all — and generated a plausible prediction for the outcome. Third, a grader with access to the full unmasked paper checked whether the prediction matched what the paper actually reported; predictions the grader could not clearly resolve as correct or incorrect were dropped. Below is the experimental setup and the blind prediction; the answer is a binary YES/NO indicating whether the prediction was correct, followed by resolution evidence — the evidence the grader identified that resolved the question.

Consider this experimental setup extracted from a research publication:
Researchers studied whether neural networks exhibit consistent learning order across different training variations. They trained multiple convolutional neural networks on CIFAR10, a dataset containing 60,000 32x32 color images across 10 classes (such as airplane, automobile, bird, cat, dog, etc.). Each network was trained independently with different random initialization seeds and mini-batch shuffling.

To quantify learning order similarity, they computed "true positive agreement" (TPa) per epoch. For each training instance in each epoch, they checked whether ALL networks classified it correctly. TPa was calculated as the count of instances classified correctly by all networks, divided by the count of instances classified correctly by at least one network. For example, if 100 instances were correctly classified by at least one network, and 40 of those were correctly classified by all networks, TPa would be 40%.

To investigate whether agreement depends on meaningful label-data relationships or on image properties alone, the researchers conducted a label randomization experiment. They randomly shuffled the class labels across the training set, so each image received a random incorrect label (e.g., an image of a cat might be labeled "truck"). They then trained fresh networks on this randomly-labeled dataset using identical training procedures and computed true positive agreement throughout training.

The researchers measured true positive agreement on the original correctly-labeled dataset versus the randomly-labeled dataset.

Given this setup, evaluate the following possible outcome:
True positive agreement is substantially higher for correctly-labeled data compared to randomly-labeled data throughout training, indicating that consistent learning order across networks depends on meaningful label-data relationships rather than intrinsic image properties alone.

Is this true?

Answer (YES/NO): NO